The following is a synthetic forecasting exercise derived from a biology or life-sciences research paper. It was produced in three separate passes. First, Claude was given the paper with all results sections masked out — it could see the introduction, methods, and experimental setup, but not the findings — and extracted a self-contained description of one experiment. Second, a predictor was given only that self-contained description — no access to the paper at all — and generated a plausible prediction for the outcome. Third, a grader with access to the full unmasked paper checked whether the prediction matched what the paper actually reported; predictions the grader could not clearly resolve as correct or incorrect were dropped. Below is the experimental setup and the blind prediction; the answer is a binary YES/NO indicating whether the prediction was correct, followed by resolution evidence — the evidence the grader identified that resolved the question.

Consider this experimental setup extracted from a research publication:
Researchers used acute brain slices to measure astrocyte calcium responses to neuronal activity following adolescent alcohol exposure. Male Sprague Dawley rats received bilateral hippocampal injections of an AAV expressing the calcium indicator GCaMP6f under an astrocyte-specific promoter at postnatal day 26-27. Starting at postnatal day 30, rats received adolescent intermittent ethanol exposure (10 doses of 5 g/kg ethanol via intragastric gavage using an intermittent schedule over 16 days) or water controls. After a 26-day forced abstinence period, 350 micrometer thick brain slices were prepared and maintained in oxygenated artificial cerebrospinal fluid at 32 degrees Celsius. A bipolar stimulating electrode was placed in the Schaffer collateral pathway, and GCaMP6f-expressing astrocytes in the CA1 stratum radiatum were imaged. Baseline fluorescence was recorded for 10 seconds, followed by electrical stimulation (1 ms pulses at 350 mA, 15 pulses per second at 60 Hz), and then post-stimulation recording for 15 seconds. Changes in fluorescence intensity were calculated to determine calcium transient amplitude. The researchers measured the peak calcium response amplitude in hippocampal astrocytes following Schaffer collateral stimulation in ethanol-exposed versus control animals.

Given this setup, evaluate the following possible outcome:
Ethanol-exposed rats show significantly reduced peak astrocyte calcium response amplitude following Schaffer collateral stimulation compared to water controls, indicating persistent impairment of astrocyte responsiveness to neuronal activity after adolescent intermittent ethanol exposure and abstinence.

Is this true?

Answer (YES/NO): YES